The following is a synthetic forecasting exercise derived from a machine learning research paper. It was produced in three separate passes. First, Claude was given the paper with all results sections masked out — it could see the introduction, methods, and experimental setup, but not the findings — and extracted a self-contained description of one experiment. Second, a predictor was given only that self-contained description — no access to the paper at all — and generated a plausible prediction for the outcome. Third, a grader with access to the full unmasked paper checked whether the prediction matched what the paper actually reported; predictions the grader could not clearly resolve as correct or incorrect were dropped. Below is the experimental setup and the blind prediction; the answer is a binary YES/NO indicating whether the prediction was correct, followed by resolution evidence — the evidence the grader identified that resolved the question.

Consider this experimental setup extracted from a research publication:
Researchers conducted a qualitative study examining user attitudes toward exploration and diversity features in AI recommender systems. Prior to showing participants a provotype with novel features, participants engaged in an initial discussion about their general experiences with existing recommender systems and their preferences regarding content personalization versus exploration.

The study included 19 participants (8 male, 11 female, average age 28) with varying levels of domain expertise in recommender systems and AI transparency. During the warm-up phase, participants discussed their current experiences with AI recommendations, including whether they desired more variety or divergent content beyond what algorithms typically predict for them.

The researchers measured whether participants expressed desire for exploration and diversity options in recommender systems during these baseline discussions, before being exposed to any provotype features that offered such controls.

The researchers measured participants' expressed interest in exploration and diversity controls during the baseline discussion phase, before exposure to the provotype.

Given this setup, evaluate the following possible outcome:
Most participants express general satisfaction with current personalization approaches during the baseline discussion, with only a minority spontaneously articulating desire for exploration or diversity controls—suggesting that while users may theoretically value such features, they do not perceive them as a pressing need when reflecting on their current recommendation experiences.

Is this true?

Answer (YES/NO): NO